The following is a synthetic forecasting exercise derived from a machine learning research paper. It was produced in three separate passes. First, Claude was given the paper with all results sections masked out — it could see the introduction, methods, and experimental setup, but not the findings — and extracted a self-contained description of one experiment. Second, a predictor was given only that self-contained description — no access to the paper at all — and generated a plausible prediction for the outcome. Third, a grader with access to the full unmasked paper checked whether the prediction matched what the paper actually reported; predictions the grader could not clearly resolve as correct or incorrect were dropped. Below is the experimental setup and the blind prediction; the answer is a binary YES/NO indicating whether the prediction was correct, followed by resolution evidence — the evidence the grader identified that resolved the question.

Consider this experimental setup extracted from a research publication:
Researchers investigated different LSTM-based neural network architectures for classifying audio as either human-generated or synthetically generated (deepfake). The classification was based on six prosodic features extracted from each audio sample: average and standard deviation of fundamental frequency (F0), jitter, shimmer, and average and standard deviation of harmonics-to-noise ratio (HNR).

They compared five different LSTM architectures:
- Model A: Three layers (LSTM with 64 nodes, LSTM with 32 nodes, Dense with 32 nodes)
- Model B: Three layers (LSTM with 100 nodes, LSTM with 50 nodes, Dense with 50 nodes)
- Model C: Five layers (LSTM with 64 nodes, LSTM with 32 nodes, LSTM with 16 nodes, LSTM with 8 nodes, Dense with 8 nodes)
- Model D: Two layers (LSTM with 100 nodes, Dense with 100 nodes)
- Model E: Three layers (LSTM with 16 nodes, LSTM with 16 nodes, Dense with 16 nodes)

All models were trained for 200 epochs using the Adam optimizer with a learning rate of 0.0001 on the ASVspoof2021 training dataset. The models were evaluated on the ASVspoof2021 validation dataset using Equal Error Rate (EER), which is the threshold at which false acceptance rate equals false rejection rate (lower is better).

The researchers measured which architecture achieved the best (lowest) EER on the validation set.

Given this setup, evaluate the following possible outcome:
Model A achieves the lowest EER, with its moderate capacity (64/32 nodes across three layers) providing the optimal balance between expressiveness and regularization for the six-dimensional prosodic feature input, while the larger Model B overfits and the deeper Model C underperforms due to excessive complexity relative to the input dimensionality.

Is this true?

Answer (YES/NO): NO